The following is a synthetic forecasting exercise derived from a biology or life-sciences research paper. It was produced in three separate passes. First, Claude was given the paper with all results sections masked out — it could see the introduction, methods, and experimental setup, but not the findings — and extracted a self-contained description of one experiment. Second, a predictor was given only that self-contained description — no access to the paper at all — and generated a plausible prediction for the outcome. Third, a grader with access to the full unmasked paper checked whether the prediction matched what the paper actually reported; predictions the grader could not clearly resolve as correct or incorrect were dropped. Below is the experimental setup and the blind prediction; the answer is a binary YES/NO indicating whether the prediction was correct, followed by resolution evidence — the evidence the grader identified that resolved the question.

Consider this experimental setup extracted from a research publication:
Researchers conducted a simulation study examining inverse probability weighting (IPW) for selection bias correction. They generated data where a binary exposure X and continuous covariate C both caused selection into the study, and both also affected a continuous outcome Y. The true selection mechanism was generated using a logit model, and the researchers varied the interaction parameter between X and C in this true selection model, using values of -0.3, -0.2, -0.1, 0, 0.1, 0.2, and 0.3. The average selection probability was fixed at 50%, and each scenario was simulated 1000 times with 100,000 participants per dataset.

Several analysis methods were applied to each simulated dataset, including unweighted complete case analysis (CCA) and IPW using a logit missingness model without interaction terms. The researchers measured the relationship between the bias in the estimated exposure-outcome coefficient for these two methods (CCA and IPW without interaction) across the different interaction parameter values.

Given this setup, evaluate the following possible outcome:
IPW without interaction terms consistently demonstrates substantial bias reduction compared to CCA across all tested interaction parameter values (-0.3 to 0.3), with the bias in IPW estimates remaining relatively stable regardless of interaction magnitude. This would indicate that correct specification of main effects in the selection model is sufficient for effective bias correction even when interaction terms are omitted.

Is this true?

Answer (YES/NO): NO